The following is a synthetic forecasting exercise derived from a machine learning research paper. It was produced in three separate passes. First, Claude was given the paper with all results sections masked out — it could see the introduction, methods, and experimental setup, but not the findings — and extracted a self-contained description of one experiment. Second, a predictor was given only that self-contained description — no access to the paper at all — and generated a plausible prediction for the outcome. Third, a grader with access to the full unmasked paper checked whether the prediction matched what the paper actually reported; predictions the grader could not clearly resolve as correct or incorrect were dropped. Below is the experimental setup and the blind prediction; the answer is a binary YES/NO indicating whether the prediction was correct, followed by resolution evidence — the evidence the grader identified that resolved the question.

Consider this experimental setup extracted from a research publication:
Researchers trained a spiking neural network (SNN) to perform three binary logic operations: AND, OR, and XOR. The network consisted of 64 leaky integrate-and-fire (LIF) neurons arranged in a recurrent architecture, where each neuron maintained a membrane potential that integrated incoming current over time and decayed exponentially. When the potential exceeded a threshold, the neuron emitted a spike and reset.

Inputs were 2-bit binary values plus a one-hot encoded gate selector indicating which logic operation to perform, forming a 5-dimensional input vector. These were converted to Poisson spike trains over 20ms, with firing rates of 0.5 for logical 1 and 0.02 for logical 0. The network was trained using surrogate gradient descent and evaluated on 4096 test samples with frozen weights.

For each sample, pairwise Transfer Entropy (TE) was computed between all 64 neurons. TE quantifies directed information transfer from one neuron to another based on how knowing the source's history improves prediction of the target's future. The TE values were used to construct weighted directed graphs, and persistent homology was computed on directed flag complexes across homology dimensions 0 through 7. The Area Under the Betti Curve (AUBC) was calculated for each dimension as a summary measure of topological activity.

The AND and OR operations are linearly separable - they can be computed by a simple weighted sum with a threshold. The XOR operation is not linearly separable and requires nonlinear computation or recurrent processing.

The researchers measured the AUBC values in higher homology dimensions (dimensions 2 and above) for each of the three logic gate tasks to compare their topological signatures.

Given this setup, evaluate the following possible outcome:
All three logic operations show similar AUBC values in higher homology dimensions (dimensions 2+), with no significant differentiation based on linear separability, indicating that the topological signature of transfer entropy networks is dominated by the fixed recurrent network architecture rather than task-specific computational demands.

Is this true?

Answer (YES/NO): NO